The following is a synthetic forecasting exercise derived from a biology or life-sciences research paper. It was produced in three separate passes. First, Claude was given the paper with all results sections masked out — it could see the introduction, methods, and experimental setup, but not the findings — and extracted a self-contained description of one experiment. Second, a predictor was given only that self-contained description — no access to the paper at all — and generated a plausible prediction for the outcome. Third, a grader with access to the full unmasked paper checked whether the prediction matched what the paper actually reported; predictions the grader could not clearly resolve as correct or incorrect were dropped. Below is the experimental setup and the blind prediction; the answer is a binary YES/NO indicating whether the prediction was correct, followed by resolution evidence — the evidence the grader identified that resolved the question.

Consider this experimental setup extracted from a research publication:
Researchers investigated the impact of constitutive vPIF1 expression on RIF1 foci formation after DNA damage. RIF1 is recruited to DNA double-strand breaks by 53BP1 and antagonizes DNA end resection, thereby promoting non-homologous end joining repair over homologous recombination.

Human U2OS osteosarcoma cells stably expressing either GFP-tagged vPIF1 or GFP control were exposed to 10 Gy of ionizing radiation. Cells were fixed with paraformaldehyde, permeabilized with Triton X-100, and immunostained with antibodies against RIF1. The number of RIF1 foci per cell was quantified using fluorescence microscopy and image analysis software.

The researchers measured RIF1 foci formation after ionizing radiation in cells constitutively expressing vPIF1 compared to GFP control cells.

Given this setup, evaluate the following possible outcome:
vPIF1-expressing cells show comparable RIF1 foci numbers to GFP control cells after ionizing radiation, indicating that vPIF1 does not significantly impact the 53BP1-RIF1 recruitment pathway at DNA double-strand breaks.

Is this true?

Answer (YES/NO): NO